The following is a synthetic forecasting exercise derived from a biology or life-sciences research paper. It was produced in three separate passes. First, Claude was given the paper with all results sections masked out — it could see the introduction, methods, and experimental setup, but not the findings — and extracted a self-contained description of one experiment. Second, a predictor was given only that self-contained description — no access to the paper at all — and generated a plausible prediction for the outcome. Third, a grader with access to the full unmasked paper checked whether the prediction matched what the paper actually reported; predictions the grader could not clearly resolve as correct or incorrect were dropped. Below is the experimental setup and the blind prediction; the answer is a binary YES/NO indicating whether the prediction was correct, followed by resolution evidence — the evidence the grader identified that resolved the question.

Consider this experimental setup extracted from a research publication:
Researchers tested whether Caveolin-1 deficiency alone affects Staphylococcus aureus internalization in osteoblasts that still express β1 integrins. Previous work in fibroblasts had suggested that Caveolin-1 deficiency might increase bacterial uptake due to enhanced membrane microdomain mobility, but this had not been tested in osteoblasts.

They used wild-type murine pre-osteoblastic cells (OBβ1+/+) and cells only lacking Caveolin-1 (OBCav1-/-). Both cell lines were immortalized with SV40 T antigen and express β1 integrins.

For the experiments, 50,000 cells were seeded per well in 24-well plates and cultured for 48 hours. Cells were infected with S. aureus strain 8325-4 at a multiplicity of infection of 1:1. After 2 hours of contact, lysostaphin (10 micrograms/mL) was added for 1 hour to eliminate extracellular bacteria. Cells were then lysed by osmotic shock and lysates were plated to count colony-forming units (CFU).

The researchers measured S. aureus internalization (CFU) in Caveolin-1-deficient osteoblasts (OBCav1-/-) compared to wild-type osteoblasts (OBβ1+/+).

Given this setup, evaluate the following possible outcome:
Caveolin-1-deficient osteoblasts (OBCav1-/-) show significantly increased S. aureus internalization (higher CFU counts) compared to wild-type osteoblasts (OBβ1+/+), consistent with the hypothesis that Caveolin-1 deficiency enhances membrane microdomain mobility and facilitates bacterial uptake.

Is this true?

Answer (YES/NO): NO